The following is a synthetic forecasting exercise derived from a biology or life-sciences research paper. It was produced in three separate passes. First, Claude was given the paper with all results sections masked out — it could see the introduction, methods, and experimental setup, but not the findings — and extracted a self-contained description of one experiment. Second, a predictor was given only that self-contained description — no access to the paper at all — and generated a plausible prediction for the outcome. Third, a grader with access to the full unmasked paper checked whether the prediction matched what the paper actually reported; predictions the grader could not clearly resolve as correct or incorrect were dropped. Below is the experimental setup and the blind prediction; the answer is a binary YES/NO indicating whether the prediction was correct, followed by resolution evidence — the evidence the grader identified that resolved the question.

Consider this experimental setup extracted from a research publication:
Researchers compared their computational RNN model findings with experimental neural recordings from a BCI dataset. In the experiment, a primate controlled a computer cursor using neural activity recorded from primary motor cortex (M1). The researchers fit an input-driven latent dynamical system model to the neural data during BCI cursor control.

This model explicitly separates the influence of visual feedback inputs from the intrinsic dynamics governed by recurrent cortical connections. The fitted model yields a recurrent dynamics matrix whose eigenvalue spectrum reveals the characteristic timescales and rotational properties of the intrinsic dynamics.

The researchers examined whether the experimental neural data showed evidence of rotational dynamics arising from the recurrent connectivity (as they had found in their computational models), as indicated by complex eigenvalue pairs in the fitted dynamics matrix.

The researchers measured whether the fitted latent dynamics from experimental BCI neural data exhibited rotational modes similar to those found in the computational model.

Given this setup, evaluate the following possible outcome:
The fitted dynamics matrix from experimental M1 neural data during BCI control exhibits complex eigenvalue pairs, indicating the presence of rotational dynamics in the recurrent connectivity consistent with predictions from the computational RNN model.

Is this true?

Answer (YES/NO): YES